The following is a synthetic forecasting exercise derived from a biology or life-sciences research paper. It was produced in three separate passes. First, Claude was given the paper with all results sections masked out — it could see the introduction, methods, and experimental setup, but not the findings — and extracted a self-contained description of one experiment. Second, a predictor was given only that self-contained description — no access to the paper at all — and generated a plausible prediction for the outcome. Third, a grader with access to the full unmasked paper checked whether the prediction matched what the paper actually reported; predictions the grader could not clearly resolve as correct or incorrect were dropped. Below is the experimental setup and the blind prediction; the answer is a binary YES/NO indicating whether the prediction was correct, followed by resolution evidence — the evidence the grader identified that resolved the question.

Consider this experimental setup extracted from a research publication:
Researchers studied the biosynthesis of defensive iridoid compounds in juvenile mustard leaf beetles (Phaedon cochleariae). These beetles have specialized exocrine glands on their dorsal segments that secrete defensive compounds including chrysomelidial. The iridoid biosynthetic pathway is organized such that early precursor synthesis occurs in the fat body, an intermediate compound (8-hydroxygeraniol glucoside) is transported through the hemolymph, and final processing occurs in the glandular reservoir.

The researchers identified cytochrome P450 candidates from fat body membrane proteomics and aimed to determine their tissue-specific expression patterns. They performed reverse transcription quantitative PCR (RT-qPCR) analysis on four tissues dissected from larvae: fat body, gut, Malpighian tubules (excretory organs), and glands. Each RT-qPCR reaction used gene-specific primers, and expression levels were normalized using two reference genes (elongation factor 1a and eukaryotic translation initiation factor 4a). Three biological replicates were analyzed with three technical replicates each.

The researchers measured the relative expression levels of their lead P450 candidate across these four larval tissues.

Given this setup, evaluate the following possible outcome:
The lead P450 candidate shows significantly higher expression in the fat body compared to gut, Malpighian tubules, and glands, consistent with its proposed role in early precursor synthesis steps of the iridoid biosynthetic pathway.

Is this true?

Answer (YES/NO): YES